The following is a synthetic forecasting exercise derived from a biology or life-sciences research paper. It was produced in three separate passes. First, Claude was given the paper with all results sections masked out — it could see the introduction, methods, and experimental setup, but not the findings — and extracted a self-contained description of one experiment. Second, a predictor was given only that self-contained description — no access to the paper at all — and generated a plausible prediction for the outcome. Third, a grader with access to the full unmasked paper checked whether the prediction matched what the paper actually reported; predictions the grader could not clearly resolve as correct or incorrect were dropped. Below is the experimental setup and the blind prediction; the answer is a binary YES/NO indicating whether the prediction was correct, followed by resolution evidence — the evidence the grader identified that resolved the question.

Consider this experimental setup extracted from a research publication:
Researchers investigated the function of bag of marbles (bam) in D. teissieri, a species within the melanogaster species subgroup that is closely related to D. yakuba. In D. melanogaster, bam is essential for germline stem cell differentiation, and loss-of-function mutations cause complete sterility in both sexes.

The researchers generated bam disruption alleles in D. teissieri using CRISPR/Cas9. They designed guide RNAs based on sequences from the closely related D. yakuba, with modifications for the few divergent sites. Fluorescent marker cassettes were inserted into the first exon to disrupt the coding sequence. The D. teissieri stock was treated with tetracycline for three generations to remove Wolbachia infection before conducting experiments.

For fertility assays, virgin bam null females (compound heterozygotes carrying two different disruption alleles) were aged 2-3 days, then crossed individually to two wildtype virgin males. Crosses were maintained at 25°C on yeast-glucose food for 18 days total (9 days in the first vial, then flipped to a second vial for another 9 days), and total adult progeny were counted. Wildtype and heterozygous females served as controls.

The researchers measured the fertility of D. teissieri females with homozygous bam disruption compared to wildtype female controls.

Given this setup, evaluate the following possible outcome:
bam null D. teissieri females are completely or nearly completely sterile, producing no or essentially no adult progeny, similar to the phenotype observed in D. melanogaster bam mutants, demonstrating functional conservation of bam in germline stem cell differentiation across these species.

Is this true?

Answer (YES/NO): NO